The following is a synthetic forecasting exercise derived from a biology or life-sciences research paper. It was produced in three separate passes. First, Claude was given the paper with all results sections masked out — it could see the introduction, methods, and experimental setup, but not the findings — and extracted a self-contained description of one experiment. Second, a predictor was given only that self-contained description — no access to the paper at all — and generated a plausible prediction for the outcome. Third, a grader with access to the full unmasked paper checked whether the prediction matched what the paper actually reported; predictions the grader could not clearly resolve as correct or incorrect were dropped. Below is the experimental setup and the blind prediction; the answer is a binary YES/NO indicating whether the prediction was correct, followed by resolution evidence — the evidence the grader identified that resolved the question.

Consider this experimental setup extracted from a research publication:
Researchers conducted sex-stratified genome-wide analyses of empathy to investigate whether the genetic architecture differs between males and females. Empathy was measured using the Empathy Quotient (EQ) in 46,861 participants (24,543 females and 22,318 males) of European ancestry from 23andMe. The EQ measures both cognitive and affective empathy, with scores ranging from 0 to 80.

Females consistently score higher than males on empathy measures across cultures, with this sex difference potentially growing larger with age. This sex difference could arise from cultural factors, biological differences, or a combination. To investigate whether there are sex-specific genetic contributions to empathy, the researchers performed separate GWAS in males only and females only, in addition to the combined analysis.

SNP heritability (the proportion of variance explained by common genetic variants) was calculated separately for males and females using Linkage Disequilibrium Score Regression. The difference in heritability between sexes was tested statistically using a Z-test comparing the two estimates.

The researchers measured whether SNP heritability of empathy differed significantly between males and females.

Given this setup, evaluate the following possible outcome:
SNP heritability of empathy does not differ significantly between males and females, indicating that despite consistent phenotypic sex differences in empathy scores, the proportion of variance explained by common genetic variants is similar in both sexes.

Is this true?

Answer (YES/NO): YES